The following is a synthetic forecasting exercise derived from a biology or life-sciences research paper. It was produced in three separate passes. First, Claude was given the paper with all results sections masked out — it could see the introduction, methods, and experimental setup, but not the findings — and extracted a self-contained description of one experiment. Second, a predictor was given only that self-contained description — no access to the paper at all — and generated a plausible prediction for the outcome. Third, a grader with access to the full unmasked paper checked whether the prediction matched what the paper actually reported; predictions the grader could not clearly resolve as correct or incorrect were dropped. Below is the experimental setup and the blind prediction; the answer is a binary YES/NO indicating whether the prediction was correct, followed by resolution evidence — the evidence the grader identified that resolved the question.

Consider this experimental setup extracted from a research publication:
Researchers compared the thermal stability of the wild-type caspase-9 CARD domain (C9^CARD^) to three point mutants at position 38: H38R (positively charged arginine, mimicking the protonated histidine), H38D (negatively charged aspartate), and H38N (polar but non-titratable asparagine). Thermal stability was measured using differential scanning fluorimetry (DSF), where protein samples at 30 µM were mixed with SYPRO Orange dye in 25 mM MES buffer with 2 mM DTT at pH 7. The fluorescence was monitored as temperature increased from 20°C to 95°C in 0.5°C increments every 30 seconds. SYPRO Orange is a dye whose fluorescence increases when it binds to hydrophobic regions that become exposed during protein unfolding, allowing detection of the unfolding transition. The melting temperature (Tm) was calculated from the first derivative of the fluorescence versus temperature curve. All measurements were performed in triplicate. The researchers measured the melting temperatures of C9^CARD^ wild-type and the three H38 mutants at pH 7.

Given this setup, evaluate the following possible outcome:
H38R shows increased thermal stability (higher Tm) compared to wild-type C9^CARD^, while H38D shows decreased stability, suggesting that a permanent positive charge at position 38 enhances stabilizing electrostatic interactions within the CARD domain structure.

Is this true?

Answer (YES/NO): NO